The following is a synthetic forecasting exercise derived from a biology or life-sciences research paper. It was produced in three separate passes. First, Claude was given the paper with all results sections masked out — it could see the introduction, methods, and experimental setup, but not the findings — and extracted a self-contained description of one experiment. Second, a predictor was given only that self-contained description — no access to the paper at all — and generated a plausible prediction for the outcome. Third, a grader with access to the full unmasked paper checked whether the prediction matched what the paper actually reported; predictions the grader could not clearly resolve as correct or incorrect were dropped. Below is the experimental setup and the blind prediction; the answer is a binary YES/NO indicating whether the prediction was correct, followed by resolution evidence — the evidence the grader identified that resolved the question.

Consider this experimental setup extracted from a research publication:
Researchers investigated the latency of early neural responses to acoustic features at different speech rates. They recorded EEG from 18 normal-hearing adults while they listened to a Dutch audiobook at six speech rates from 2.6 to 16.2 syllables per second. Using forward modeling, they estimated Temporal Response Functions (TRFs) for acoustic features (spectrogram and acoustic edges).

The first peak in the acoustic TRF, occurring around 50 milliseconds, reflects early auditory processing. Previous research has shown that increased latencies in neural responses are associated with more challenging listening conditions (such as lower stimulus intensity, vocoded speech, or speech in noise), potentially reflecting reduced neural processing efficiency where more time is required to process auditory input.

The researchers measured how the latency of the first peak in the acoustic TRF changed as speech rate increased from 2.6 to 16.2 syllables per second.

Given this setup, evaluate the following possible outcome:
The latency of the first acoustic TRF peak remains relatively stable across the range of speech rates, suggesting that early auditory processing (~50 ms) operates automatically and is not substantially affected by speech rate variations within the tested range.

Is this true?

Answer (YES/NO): NO